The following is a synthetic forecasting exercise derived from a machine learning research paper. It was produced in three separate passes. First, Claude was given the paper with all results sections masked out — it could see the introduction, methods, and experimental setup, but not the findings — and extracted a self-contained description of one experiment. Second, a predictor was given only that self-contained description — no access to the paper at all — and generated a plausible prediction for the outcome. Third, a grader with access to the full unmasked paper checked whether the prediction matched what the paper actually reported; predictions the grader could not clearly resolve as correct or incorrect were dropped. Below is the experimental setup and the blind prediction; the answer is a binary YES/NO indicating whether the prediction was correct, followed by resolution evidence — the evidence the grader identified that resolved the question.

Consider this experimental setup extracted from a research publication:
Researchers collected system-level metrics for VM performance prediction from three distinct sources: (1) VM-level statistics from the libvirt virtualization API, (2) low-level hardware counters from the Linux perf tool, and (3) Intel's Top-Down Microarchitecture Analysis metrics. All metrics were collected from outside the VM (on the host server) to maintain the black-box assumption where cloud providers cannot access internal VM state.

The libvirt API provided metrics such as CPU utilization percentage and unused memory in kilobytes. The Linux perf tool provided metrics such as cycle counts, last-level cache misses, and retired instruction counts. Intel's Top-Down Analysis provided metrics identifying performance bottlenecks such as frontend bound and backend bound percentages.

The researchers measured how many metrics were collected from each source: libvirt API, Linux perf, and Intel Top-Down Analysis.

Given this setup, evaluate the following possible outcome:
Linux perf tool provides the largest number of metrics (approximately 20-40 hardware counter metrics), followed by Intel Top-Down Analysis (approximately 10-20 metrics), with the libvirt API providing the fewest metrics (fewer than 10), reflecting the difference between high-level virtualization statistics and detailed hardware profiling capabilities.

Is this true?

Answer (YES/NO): NO